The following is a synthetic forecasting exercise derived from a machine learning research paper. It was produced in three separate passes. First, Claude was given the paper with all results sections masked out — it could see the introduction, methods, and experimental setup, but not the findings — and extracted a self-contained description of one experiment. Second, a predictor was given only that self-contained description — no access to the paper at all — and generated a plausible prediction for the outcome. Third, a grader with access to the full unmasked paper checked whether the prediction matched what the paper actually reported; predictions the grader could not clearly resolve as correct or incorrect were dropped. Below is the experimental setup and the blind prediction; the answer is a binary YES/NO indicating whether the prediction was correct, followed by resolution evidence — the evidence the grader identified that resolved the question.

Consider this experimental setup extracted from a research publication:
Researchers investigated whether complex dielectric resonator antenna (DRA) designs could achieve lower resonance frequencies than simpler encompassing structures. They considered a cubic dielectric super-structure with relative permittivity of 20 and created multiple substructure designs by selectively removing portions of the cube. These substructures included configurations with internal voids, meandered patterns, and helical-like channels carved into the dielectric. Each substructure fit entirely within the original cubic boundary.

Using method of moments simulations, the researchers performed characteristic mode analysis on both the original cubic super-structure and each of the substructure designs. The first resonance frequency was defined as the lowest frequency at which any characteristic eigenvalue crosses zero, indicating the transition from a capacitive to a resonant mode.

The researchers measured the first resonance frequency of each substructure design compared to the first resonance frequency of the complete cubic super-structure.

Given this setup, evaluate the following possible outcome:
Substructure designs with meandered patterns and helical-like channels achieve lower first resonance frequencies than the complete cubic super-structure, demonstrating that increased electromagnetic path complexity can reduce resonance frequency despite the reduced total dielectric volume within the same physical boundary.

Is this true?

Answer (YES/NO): NO